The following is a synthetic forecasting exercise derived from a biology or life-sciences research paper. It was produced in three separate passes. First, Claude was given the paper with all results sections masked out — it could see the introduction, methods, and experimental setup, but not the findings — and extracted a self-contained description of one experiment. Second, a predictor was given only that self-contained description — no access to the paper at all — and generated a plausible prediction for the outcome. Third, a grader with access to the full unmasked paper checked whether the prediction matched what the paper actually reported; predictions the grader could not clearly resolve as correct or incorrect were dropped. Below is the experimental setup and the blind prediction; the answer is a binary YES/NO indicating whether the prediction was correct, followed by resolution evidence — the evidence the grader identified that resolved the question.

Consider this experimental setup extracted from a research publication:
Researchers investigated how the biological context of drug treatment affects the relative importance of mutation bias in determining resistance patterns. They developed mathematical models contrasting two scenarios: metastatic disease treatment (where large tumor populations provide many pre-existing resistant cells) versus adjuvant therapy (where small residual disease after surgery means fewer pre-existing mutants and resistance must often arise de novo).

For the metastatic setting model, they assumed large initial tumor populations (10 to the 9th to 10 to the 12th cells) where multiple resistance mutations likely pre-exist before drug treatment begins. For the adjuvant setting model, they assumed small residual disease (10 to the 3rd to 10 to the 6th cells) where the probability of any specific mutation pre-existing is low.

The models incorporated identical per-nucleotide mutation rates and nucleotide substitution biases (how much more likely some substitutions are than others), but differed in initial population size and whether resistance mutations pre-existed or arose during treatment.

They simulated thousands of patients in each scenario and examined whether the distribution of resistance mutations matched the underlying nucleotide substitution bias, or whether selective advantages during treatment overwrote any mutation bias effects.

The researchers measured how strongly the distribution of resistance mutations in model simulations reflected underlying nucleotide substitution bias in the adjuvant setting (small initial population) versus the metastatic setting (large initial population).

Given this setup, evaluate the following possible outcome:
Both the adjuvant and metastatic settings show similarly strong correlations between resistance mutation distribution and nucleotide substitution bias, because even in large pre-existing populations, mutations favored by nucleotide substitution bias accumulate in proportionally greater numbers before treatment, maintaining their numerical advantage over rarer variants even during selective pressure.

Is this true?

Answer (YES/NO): NO